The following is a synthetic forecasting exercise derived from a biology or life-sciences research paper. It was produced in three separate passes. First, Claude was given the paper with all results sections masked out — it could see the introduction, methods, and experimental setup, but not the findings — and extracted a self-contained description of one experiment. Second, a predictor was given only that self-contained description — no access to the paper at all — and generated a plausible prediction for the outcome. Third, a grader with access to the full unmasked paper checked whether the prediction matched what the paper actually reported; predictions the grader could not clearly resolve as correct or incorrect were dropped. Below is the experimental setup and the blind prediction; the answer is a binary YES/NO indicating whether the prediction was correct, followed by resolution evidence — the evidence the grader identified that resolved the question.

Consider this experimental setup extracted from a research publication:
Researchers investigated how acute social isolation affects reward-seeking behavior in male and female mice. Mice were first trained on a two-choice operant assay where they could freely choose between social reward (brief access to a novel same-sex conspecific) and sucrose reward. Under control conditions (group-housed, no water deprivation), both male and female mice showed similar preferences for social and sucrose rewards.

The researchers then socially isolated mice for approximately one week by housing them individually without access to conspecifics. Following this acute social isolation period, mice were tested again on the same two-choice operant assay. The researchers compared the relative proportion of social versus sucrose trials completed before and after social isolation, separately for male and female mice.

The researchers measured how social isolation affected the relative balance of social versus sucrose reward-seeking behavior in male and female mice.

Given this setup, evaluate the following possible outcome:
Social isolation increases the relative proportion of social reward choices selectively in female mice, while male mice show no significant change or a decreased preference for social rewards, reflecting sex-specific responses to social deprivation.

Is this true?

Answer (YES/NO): NO